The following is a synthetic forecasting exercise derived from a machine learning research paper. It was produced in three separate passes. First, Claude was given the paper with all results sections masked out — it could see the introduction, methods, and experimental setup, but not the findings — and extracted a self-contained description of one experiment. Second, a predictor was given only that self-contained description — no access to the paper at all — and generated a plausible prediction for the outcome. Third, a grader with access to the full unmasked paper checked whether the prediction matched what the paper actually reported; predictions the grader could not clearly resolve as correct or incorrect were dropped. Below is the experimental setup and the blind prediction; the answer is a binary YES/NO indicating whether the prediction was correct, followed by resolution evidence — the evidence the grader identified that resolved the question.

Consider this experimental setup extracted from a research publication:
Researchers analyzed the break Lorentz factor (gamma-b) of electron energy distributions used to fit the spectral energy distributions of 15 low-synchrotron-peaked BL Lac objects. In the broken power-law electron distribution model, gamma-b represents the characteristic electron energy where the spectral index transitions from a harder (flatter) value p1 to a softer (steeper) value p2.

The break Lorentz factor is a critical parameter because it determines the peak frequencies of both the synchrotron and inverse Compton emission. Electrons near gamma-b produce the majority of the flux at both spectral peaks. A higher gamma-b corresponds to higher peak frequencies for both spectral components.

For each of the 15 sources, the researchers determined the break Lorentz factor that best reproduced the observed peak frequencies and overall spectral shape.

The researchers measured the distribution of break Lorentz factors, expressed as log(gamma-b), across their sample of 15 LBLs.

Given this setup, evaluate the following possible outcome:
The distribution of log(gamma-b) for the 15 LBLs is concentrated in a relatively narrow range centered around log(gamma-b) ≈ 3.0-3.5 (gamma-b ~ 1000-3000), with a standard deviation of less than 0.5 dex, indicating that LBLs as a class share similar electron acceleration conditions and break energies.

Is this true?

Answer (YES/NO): NO